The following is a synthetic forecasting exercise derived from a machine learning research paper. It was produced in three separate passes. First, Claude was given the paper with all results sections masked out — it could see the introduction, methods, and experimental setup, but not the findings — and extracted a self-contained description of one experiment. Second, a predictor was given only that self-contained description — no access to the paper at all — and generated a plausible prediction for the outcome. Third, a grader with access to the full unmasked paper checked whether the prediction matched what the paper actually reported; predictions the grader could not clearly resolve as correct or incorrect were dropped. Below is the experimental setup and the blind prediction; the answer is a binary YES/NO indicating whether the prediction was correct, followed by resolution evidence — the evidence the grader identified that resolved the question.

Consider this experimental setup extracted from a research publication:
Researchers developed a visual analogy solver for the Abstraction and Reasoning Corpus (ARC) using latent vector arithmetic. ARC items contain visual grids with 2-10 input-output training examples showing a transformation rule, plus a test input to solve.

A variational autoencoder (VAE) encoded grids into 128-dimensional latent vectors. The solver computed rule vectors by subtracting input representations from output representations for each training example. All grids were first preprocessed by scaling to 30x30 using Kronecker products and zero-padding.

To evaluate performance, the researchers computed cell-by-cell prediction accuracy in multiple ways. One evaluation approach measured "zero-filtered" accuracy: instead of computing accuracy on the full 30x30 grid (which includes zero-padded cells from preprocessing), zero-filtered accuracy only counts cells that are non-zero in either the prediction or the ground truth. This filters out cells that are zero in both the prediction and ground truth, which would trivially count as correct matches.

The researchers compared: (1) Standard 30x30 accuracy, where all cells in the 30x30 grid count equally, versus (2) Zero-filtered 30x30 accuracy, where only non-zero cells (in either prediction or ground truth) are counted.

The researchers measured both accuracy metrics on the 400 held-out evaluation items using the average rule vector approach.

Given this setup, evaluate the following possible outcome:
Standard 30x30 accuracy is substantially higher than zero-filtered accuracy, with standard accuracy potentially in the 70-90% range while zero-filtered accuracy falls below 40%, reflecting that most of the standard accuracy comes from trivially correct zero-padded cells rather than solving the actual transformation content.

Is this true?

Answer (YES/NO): YES